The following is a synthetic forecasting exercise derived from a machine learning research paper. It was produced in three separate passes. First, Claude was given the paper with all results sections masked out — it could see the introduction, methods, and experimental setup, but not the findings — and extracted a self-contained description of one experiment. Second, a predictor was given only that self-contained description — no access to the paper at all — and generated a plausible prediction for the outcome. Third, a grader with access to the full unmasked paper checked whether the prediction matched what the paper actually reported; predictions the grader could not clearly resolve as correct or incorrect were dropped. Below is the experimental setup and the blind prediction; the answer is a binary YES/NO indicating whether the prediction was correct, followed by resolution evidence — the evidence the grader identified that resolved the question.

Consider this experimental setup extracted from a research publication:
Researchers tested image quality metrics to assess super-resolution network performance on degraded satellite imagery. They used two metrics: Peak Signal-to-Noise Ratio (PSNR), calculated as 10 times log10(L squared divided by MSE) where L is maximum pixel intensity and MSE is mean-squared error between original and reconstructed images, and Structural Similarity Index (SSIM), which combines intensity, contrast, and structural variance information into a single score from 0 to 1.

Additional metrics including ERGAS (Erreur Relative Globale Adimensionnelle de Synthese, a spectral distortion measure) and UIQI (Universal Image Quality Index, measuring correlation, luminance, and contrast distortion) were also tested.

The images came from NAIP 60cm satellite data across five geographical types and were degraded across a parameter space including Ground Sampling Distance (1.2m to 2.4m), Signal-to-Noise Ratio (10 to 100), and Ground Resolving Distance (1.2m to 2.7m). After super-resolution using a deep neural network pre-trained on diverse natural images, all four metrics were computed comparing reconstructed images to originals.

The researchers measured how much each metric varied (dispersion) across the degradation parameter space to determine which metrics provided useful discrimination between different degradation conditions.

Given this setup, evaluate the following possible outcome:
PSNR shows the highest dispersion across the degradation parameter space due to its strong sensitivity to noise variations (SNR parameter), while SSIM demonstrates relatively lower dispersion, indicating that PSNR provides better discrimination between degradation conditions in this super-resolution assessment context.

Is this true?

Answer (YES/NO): NO